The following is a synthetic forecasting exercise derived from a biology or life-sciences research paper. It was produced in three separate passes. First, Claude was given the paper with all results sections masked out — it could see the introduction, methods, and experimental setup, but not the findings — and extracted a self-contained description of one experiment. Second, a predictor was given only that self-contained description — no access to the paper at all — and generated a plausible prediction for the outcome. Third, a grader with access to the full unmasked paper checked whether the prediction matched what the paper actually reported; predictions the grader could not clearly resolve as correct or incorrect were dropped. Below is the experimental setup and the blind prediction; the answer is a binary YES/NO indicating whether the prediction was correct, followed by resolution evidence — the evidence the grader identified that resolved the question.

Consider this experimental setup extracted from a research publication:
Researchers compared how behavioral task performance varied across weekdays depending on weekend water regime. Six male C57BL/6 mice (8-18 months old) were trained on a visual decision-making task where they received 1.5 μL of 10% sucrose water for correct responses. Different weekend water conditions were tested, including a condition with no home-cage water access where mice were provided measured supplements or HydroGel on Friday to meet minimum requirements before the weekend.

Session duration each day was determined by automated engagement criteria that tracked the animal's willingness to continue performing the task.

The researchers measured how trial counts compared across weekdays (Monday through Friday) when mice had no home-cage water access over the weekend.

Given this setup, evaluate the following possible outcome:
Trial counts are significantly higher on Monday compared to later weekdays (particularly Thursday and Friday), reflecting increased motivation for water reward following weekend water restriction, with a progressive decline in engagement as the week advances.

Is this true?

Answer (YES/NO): NO